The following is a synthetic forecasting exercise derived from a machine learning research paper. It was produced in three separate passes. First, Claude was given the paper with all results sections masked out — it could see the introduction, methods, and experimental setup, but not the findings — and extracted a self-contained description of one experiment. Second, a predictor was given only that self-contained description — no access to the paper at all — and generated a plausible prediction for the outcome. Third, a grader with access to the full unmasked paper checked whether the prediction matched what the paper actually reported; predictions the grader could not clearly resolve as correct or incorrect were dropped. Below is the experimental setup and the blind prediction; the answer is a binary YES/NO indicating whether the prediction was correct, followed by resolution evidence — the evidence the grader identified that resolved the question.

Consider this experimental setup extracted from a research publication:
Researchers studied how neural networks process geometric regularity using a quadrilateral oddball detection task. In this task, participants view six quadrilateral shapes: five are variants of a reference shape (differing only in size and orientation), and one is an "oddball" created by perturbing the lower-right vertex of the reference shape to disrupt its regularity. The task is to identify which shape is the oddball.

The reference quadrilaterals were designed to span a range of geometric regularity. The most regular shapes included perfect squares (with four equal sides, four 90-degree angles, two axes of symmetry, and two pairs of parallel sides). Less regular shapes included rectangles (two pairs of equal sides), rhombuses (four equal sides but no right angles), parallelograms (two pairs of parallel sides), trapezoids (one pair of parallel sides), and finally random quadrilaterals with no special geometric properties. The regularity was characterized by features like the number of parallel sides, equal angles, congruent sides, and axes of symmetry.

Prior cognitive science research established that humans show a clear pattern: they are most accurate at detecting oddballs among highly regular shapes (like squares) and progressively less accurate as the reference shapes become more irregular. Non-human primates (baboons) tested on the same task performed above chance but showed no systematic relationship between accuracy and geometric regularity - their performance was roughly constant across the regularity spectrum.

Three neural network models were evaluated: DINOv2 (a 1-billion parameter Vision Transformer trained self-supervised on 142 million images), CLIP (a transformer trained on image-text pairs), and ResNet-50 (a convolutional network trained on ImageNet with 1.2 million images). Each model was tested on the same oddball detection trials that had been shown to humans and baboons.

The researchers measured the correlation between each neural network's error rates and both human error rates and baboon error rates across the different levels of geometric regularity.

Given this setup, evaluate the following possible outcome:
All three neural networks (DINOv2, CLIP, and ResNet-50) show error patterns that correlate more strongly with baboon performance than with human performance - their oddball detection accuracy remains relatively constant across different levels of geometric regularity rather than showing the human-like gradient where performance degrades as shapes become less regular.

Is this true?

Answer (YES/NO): NO